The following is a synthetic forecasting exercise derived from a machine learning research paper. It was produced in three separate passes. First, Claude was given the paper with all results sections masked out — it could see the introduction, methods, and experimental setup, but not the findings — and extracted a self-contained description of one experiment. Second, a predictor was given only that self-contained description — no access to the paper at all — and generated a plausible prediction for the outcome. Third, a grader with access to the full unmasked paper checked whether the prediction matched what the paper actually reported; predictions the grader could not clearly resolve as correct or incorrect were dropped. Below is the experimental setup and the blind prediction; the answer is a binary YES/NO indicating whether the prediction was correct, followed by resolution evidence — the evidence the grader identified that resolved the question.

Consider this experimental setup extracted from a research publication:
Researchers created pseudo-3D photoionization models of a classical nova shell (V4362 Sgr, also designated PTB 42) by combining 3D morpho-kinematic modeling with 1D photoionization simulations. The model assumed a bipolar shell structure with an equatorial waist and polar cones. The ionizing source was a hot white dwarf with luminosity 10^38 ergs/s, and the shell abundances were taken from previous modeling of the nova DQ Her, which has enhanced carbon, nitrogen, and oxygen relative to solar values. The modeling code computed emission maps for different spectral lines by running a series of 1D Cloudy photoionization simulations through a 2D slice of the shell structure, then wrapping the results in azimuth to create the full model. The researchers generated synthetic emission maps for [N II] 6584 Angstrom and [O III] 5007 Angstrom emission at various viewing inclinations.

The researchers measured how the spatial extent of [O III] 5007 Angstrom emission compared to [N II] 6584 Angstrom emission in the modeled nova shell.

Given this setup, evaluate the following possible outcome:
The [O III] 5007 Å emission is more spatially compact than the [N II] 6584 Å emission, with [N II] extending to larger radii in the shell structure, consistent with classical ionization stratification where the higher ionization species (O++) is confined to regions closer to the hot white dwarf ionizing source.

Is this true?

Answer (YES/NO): YES